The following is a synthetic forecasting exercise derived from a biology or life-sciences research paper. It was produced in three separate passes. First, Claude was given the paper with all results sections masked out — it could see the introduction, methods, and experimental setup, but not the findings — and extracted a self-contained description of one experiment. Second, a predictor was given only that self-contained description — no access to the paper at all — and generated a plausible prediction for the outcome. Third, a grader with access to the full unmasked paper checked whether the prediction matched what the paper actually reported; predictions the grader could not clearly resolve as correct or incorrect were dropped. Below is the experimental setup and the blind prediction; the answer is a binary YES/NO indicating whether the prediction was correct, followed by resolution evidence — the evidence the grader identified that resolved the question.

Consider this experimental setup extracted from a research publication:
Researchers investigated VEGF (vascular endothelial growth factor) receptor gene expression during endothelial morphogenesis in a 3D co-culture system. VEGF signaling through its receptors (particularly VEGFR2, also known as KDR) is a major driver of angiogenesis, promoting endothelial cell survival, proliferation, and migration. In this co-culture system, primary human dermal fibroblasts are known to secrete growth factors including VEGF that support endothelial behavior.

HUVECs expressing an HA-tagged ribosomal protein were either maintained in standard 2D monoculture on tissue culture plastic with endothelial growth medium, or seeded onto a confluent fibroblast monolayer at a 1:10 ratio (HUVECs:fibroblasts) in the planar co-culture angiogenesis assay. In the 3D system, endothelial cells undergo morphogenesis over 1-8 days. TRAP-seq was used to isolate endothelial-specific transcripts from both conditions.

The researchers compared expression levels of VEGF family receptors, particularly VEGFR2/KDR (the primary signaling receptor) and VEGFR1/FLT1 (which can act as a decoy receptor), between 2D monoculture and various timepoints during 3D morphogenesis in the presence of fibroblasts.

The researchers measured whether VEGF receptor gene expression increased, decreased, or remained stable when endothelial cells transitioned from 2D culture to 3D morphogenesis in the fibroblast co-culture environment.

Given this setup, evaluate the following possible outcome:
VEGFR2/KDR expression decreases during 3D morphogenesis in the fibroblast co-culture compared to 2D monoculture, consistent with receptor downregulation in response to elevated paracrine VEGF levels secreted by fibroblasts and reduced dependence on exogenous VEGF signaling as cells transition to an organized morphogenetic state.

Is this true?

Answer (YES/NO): NO